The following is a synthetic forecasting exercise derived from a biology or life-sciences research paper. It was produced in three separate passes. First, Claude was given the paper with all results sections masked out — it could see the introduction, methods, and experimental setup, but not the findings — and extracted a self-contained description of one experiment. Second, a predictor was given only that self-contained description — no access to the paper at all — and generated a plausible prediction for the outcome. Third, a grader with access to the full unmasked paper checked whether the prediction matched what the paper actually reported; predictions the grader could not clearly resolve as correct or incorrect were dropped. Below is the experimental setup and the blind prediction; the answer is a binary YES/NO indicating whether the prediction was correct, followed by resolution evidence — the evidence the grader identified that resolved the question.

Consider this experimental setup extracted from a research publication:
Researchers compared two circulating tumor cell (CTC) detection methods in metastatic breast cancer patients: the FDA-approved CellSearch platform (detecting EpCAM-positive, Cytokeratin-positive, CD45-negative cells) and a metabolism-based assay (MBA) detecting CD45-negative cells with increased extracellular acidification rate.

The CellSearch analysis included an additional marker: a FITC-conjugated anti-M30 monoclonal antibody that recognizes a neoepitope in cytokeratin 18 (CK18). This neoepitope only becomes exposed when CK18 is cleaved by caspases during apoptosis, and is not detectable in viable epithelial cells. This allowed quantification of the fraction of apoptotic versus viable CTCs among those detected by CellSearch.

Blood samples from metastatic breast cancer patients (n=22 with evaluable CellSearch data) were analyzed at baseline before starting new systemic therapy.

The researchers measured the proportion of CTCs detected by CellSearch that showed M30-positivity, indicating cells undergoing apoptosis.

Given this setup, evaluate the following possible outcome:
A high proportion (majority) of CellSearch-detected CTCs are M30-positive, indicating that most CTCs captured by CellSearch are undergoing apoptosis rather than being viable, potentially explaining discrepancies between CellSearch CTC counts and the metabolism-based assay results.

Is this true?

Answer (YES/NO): NO